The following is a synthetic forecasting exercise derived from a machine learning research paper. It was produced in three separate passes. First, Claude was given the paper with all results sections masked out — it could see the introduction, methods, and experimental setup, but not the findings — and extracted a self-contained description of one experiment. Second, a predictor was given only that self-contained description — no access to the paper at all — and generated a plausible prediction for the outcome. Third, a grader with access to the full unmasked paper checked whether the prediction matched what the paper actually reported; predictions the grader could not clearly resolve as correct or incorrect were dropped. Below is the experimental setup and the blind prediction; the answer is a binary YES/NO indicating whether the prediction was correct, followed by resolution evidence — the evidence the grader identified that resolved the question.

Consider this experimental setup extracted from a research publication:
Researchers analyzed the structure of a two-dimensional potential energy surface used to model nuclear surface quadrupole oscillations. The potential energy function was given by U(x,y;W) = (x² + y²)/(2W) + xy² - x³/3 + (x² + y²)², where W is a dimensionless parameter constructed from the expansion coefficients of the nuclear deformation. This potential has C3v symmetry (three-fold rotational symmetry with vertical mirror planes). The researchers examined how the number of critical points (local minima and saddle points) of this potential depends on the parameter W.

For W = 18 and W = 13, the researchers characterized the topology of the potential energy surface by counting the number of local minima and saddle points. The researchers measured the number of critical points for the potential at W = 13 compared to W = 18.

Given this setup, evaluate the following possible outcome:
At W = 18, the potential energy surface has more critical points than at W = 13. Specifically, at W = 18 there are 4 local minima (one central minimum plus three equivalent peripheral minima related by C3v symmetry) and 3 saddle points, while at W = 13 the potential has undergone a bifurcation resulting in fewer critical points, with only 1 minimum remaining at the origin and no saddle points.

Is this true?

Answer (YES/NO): YES